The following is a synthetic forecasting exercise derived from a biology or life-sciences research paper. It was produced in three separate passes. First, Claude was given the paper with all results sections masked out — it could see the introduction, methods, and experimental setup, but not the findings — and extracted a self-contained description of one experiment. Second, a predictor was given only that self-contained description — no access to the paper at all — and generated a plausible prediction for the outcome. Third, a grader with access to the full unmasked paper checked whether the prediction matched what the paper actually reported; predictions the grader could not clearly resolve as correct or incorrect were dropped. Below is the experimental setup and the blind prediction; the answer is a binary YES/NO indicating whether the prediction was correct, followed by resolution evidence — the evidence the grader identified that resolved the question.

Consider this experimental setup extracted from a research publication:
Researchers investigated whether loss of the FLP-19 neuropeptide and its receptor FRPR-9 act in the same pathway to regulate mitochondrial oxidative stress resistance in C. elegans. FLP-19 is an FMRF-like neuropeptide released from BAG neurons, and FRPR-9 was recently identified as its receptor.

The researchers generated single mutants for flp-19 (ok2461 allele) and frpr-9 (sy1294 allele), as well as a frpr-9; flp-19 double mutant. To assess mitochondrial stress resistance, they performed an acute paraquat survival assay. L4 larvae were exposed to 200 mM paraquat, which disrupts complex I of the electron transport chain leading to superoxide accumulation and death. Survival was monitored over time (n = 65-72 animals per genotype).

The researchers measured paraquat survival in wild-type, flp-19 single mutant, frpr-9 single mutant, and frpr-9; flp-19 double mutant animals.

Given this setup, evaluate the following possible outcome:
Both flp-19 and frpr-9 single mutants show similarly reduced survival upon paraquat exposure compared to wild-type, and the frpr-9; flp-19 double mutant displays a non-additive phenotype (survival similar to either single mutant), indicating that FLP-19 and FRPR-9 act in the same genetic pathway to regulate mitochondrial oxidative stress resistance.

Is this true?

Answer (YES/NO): NO